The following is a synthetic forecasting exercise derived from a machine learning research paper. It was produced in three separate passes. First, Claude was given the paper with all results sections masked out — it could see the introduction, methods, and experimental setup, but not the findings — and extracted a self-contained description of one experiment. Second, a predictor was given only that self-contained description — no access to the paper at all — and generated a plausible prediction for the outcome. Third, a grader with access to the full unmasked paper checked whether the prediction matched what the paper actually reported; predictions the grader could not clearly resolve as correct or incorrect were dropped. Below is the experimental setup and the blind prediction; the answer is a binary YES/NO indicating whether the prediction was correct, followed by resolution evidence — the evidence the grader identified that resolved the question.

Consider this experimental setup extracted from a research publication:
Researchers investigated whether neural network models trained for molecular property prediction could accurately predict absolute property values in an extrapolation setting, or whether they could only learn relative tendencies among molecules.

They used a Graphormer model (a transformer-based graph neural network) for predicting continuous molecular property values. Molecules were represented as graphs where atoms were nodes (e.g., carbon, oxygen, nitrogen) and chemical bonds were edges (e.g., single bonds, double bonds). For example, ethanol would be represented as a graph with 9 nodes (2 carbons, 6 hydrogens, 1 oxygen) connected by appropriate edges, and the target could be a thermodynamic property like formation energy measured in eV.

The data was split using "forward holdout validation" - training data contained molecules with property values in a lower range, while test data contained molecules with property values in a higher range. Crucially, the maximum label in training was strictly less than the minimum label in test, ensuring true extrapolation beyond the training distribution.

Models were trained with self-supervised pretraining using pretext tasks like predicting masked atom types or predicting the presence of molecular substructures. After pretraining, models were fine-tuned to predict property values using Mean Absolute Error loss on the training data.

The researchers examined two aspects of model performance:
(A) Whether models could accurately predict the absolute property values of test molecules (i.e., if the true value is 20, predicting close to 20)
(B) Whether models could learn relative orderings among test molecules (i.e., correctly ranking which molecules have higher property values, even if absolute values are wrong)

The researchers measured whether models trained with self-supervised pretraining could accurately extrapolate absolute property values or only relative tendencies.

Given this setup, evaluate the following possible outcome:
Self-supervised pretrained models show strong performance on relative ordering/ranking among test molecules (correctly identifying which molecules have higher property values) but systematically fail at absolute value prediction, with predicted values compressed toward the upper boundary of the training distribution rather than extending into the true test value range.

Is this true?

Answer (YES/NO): NO